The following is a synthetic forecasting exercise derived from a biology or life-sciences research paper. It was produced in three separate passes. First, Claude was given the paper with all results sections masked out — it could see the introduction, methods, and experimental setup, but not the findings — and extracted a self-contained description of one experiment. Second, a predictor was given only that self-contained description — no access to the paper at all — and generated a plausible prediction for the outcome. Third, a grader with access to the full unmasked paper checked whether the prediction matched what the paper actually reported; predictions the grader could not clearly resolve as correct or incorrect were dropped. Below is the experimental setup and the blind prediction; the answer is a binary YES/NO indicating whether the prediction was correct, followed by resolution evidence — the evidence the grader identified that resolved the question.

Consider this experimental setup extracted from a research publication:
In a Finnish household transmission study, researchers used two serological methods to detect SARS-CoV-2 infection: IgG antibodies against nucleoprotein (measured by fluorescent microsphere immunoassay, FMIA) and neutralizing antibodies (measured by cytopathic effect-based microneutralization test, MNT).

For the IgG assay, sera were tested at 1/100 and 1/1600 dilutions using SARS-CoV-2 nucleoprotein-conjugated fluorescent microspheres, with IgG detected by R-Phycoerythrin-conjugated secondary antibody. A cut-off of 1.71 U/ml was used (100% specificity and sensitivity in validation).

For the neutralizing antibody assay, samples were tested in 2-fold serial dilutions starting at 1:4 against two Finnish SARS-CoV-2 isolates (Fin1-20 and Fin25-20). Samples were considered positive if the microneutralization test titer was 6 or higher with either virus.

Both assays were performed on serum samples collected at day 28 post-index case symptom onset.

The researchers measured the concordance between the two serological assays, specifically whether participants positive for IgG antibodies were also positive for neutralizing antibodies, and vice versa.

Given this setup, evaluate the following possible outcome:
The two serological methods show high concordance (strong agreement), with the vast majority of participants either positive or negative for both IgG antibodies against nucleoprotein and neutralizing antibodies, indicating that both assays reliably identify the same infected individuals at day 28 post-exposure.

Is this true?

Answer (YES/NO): YES